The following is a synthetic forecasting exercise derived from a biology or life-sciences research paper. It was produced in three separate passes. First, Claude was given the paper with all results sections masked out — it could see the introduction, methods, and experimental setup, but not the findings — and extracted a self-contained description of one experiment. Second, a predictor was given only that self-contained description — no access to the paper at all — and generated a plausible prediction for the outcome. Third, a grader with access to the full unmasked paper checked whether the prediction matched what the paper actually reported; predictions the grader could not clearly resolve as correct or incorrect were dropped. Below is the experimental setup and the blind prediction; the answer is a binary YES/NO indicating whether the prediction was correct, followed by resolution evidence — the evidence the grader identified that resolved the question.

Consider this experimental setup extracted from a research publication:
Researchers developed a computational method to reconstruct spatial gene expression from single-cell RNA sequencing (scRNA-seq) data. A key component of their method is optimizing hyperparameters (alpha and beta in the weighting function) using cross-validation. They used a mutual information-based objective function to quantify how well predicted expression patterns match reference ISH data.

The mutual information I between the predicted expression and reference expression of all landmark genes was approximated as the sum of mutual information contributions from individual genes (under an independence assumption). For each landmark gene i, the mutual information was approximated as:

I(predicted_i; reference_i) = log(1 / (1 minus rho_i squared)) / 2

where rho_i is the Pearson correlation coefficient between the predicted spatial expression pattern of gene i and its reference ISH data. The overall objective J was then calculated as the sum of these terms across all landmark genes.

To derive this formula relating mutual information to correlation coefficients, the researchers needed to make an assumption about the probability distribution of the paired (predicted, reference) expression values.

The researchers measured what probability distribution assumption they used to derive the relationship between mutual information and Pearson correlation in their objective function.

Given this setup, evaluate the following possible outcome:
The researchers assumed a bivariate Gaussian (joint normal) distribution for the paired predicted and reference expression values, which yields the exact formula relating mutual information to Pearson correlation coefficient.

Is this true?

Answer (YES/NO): YES